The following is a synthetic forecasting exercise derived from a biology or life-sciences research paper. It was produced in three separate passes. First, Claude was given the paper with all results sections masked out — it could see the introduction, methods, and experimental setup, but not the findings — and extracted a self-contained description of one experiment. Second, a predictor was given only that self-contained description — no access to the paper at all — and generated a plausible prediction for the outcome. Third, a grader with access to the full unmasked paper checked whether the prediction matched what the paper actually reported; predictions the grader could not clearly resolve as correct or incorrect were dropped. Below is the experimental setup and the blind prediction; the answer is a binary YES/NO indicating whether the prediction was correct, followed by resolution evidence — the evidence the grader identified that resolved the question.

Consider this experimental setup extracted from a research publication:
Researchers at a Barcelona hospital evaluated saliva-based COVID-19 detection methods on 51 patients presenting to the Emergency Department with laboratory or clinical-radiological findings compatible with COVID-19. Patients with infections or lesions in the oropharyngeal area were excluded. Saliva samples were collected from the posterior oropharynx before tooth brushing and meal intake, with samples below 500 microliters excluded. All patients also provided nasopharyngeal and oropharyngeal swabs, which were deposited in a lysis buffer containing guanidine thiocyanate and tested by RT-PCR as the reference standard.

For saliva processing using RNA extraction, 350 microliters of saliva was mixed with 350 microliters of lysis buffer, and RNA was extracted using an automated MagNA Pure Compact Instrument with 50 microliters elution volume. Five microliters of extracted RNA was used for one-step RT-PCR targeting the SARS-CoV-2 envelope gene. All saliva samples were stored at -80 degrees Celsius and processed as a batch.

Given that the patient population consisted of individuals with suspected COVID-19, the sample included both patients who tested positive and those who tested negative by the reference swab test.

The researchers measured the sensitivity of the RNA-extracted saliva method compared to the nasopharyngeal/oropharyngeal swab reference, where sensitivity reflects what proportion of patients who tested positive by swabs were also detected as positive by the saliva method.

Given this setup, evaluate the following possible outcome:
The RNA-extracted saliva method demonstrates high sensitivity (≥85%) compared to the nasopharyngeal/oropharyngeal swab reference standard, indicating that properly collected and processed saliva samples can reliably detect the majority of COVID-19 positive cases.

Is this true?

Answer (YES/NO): NO